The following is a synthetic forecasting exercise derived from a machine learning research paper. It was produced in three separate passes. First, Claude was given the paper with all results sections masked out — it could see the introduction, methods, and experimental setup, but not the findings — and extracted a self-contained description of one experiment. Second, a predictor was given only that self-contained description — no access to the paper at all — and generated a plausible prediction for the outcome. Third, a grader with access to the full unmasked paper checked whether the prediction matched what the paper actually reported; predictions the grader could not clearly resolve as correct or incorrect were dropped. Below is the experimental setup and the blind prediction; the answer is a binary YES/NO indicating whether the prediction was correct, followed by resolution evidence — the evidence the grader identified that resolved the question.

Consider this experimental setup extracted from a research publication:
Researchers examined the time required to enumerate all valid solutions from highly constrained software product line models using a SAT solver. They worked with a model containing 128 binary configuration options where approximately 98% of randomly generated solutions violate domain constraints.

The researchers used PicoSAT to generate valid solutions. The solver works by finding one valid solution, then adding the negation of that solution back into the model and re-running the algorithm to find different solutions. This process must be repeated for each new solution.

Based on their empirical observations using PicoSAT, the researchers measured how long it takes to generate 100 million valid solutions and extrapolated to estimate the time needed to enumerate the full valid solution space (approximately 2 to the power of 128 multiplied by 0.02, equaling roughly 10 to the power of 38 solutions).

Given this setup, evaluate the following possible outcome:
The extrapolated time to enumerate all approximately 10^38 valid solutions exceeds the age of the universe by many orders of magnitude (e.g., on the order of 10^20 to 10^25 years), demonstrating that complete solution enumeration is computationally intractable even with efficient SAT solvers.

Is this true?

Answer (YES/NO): NO